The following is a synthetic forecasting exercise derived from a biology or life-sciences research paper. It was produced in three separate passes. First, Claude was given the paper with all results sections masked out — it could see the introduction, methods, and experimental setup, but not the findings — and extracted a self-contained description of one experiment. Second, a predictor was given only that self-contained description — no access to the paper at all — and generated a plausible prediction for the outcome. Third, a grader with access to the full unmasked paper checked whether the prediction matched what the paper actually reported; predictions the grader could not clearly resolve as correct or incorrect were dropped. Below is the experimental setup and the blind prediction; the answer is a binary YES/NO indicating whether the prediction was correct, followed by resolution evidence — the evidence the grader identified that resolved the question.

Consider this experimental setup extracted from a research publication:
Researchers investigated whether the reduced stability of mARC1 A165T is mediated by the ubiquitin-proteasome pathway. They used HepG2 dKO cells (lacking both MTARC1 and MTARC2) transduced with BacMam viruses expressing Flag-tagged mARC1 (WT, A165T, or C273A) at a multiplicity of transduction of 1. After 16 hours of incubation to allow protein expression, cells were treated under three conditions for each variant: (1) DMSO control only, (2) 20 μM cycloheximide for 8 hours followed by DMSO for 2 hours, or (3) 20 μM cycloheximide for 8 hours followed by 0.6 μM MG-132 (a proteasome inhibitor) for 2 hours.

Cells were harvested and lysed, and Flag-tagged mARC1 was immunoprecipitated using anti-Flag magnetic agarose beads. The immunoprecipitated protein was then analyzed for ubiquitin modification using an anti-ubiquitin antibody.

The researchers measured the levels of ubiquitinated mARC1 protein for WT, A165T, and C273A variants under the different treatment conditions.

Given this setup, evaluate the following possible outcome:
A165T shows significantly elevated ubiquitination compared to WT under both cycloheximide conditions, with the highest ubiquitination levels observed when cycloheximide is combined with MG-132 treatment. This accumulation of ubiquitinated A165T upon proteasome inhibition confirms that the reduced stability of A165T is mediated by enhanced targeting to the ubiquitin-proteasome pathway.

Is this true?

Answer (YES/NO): NO